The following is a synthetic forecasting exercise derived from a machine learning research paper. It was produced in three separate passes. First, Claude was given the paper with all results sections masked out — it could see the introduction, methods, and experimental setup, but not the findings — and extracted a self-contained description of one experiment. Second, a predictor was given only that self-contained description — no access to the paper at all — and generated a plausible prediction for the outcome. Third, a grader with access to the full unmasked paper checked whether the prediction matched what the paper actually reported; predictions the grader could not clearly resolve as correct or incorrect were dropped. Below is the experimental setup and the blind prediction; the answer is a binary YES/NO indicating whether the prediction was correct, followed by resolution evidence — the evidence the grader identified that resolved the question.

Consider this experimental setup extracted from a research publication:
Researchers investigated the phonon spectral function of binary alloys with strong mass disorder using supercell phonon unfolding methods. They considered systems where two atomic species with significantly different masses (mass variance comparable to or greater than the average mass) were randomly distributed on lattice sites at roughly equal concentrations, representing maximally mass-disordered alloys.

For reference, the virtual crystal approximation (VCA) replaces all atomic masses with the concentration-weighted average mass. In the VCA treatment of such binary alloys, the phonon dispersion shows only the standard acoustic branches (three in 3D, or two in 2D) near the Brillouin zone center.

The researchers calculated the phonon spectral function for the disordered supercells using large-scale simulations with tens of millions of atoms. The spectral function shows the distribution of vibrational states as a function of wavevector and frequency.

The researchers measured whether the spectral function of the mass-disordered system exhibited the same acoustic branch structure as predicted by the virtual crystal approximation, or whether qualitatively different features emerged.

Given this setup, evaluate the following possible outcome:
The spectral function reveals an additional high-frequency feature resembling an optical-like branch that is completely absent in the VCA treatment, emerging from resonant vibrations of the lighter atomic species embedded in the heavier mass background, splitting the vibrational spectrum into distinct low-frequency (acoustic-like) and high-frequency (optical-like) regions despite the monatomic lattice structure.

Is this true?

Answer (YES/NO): YES